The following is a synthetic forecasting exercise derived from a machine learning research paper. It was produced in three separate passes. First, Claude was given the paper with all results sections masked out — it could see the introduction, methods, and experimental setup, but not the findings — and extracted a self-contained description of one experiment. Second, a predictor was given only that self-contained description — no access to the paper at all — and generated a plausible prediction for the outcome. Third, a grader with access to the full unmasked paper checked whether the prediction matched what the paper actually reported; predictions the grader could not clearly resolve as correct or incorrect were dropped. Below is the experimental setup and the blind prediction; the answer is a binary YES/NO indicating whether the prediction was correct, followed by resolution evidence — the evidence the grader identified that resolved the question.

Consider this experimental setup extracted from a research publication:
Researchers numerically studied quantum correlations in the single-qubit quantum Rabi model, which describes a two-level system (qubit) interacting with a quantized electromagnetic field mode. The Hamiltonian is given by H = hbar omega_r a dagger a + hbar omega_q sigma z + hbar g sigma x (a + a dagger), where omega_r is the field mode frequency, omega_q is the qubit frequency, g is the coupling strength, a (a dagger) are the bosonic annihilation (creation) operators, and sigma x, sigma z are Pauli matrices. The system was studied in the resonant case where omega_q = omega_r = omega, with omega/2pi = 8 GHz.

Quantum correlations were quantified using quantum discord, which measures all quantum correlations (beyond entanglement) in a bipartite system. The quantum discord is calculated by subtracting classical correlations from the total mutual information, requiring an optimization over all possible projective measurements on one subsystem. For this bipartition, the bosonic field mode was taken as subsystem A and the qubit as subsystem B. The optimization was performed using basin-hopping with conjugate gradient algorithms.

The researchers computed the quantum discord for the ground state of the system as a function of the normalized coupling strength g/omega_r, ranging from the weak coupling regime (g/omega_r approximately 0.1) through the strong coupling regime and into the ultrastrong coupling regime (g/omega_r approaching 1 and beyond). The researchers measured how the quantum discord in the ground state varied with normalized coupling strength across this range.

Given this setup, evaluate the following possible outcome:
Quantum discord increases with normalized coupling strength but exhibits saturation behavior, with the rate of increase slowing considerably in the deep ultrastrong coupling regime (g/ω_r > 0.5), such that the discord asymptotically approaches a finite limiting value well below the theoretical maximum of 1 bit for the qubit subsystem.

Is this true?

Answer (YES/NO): NO